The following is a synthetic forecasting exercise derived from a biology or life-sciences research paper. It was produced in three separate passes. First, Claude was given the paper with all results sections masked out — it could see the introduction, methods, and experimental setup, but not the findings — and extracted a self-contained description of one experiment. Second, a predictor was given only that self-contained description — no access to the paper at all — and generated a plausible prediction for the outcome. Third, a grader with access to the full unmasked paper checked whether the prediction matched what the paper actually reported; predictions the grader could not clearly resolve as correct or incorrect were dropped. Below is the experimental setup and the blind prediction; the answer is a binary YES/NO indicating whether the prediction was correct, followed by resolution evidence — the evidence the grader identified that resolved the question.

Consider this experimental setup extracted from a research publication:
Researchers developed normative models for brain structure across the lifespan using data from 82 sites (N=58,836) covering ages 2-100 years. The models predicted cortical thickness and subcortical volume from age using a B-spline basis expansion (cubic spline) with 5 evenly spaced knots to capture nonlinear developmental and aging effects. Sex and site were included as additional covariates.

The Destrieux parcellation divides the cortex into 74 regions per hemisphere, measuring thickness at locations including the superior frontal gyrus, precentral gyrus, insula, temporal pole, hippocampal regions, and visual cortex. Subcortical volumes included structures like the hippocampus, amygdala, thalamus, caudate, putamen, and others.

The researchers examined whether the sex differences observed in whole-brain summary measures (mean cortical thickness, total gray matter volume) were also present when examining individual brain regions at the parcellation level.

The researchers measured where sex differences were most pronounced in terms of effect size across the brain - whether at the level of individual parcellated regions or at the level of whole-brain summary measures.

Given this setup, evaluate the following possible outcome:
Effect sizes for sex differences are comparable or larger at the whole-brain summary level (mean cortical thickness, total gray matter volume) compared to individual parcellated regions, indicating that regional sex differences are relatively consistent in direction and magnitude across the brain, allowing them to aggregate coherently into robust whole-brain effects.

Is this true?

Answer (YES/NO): YES